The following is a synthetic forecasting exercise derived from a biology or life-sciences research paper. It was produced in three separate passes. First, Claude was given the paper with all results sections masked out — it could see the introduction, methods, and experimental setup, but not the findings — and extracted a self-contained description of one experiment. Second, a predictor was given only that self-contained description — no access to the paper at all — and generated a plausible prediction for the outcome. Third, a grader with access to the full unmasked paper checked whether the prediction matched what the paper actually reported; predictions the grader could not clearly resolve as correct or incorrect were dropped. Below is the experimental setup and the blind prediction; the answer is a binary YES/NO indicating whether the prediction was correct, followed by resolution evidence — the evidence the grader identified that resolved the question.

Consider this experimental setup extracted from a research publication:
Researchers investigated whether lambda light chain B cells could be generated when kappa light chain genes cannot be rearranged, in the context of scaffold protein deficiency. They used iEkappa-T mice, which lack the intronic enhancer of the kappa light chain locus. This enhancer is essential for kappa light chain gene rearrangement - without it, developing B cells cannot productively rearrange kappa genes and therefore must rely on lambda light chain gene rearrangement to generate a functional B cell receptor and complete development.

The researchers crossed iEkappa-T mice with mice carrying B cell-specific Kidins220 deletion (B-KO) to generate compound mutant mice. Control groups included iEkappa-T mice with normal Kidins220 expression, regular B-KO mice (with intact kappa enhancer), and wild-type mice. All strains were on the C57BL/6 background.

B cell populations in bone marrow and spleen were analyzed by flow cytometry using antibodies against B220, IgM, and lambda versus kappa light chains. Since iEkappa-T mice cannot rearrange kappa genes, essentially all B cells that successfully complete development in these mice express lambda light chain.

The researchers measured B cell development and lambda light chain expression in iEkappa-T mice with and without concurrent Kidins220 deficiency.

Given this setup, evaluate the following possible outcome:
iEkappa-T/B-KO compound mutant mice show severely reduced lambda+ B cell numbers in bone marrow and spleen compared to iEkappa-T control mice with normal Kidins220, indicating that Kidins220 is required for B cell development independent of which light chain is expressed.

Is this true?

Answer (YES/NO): NO